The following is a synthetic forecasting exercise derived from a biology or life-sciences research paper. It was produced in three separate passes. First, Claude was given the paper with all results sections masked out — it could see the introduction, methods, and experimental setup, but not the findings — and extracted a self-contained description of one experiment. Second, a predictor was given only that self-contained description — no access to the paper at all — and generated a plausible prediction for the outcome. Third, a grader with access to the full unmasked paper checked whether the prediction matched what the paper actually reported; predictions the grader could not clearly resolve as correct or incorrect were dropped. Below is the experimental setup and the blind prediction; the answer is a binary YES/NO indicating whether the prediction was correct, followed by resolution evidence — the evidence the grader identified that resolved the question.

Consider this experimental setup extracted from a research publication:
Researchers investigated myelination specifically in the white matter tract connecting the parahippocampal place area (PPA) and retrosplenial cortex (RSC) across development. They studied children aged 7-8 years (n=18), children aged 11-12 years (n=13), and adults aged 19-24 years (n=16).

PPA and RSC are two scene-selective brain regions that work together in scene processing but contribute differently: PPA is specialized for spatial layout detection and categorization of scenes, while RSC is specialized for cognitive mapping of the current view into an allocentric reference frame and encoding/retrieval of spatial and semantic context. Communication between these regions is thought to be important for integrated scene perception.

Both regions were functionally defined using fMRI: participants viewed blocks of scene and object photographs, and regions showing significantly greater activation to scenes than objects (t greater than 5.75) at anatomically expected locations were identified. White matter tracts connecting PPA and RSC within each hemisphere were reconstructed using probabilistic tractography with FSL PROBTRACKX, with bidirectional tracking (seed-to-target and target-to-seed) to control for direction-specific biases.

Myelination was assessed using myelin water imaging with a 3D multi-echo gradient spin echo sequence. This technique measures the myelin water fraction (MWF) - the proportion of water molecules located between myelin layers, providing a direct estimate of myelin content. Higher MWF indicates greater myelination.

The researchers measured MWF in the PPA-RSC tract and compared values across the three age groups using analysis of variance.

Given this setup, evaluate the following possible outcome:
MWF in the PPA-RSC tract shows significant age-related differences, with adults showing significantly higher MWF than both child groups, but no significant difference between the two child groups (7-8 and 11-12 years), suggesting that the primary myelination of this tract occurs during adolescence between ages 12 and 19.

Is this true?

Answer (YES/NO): NO